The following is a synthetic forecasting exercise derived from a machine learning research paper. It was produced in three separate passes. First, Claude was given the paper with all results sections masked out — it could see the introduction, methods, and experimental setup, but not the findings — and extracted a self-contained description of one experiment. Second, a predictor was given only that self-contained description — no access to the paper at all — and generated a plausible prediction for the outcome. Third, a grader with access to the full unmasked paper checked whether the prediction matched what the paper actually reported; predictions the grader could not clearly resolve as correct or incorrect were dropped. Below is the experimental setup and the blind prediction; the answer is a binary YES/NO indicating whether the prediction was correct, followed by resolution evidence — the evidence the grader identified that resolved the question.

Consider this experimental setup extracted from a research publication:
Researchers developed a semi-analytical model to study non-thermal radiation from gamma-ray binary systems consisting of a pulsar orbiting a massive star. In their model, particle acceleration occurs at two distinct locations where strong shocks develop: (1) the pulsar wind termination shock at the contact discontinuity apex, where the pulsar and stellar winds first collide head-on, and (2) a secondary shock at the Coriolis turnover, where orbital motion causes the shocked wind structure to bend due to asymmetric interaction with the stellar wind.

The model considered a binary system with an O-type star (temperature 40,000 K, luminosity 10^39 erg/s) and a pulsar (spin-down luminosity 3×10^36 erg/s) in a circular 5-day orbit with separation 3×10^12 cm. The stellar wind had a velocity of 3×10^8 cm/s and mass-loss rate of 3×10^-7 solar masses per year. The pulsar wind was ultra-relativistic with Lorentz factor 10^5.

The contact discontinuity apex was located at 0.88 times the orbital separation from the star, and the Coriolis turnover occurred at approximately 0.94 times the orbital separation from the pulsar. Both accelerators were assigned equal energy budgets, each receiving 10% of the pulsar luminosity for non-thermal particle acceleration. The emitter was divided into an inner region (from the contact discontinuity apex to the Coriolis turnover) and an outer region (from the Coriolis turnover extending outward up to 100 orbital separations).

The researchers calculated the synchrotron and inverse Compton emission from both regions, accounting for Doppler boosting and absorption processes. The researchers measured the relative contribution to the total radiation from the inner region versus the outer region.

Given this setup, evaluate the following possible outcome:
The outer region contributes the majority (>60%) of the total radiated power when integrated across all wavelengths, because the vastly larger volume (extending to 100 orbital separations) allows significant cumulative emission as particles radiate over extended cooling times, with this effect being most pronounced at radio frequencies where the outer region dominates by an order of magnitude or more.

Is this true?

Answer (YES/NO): NO